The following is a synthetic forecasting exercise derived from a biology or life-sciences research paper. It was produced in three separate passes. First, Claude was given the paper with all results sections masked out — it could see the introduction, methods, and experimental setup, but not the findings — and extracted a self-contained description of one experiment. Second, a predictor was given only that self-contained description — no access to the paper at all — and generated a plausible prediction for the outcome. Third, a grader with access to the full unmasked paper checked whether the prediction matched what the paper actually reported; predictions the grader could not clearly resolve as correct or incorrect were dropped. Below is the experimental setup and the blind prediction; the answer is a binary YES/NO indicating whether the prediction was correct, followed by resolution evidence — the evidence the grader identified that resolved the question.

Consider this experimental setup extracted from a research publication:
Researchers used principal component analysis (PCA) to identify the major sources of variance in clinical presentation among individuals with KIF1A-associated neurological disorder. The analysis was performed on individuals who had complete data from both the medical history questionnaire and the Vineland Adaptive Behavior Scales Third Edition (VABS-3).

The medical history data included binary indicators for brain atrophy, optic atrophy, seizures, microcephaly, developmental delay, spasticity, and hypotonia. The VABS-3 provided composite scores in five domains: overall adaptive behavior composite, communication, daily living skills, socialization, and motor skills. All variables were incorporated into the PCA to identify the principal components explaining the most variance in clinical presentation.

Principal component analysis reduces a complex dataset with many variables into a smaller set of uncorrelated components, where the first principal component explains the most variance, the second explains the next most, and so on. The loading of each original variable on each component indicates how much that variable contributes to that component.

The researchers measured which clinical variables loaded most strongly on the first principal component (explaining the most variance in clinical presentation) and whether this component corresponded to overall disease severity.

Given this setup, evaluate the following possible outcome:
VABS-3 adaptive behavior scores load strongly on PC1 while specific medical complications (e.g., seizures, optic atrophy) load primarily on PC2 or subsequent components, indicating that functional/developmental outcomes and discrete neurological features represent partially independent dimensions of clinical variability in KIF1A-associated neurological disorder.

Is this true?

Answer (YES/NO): NO